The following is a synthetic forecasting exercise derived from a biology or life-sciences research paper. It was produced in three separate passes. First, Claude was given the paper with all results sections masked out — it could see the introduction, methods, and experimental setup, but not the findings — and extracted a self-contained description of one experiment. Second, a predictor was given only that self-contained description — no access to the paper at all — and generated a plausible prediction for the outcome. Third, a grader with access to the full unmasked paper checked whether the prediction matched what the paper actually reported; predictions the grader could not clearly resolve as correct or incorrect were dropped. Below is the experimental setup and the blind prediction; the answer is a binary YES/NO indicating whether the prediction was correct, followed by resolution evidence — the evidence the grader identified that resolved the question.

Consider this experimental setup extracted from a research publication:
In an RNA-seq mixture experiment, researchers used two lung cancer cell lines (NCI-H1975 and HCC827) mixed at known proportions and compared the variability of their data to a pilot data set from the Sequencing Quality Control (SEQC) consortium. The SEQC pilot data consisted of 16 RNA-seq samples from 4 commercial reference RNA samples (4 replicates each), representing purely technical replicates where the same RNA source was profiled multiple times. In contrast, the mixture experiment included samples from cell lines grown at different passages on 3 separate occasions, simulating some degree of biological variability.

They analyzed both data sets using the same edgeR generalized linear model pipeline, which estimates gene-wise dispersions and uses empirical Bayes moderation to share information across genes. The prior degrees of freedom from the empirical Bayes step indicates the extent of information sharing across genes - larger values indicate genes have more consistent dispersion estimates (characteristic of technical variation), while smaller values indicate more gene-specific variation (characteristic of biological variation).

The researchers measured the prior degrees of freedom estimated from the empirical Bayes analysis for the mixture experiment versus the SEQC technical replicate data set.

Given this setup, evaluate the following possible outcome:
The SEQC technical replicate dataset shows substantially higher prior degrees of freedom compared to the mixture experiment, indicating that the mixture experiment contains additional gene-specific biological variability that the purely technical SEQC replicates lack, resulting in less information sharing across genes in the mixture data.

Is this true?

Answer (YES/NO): YES